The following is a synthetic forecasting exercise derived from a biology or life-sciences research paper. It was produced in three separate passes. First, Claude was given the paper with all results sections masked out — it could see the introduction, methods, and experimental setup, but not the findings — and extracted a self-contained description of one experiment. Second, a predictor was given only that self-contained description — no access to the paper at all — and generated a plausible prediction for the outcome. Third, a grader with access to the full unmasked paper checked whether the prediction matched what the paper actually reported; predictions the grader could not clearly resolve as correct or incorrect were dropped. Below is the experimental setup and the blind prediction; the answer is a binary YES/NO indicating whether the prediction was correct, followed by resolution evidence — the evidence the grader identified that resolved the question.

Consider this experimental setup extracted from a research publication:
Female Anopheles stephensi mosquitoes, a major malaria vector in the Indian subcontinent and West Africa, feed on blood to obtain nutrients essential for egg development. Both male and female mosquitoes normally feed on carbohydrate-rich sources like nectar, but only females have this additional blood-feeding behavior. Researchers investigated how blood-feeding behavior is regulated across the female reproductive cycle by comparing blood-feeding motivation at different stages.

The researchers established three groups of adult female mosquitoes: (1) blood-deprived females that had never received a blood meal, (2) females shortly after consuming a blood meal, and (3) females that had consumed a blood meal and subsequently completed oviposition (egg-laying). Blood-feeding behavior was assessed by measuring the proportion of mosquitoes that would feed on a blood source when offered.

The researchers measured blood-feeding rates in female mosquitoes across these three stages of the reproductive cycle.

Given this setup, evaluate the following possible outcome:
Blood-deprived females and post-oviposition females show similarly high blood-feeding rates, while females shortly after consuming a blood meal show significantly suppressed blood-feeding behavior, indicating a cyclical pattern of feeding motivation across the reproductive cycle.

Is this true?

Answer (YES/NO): YES